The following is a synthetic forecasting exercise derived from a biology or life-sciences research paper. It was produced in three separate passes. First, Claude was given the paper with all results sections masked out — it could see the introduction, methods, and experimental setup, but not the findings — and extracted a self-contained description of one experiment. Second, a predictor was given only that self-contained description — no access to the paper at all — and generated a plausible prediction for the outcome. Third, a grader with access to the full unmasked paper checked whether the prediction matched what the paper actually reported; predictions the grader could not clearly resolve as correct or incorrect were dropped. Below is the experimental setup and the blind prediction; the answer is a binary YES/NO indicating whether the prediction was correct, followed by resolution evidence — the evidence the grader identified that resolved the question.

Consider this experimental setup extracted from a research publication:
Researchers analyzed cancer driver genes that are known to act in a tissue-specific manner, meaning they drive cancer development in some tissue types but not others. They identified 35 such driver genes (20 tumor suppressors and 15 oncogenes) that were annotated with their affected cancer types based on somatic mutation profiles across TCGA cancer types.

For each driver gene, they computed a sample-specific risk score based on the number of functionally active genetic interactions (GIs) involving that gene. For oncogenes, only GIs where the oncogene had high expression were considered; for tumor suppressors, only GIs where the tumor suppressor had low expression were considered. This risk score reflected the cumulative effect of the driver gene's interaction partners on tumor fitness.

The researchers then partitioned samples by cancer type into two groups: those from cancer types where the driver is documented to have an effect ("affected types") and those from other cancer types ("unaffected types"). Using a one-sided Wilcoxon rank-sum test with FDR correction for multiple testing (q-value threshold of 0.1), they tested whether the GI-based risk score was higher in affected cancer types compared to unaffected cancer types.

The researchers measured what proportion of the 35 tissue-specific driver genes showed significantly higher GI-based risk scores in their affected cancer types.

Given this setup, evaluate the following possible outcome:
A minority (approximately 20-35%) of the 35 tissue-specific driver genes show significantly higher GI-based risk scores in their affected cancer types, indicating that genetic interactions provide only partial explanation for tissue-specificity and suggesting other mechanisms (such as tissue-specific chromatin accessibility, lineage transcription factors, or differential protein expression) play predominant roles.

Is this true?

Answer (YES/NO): NO